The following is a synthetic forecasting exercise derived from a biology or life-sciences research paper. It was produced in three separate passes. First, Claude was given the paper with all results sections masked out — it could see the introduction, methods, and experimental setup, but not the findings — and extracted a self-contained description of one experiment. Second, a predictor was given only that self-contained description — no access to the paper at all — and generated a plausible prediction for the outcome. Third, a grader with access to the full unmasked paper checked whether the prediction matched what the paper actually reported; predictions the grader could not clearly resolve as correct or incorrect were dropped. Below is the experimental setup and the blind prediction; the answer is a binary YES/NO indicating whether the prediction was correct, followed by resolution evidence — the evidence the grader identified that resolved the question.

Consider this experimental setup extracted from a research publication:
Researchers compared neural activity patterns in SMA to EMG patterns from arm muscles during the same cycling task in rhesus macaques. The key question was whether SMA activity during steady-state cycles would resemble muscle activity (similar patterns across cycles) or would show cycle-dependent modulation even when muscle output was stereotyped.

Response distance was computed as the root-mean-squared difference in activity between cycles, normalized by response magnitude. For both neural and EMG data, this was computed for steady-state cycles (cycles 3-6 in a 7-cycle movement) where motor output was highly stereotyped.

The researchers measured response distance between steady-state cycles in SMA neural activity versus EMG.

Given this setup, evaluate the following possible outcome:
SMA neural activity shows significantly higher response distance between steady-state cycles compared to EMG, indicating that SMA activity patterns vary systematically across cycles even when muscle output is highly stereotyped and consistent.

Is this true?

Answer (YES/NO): YES